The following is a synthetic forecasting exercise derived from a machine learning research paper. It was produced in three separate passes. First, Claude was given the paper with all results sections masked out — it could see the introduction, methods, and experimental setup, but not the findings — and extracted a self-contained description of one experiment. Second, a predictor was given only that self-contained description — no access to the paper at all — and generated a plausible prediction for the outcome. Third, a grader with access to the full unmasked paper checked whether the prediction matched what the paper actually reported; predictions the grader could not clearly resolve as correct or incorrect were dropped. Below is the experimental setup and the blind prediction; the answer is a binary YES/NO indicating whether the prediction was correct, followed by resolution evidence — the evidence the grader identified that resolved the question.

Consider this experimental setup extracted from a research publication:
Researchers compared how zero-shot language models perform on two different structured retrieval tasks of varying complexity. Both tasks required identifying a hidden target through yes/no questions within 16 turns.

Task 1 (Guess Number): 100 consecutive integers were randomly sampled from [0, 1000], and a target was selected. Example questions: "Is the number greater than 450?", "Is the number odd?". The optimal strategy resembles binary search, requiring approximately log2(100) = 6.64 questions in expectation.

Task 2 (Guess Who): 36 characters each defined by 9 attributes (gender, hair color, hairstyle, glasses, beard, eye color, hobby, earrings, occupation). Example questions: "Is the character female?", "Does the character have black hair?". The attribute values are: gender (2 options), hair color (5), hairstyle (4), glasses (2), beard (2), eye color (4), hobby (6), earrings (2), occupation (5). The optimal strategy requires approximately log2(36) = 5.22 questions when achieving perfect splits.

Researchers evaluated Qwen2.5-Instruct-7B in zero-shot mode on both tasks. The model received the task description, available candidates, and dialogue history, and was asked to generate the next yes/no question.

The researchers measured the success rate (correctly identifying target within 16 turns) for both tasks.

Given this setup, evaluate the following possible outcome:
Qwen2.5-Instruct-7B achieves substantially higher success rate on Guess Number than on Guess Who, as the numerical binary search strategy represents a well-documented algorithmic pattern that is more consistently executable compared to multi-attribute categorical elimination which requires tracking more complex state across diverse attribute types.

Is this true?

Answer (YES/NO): YES